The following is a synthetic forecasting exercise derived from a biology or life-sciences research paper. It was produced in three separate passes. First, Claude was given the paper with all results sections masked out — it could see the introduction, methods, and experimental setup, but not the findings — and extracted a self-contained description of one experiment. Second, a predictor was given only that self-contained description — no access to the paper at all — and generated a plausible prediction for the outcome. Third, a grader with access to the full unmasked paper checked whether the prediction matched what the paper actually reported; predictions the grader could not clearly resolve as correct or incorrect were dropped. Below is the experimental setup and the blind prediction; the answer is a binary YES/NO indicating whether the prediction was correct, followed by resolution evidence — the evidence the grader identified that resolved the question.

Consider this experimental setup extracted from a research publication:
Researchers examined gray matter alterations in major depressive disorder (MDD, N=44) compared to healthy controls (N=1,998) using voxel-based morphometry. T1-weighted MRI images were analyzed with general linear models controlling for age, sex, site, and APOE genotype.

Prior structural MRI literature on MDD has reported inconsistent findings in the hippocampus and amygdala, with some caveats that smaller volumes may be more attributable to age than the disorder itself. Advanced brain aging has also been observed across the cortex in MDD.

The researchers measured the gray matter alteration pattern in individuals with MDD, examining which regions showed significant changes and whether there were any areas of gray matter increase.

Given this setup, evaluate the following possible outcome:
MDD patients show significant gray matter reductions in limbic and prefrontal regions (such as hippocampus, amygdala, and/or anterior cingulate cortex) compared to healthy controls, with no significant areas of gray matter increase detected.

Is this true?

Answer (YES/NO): YES